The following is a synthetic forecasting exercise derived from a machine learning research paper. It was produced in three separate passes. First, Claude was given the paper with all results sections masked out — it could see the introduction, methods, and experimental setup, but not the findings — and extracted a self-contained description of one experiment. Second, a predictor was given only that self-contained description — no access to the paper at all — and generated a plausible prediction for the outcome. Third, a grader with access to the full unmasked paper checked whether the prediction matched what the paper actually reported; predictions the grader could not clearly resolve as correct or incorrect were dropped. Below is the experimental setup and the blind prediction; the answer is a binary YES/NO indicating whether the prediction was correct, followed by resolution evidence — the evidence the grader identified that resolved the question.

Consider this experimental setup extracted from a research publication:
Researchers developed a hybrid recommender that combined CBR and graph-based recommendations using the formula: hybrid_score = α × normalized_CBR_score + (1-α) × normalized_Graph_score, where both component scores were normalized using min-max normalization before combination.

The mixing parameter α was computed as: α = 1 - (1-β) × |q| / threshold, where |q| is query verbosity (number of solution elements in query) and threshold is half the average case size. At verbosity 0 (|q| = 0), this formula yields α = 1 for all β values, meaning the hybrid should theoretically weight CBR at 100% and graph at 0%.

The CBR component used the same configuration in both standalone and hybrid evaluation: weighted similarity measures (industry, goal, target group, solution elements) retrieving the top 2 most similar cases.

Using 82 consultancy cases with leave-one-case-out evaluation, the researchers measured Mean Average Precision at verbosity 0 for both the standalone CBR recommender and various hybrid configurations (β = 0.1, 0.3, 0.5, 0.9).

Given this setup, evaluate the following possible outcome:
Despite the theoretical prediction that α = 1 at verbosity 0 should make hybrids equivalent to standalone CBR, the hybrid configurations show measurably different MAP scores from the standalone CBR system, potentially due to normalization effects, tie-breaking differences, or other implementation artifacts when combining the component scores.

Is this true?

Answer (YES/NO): YES